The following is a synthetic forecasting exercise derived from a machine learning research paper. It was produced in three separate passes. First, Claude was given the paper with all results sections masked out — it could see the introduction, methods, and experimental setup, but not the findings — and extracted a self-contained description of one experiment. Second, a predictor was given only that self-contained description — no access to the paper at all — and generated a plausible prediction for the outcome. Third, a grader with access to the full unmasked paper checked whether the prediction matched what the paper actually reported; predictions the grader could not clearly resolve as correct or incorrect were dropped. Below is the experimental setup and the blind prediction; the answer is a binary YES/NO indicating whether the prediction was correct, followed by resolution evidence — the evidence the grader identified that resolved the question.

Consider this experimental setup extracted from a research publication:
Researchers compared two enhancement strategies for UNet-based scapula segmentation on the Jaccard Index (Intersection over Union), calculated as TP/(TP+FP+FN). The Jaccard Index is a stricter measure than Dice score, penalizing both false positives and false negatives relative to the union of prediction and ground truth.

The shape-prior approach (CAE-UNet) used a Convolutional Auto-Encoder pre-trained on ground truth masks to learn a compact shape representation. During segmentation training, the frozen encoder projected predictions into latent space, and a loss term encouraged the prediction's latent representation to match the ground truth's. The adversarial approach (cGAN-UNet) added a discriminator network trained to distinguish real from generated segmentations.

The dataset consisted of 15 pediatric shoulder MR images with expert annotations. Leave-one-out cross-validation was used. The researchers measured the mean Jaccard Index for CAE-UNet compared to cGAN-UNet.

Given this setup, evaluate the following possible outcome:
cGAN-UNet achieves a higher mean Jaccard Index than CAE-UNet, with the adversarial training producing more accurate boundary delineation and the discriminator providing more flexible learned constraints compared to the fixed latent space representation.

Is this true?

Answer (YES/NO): YES